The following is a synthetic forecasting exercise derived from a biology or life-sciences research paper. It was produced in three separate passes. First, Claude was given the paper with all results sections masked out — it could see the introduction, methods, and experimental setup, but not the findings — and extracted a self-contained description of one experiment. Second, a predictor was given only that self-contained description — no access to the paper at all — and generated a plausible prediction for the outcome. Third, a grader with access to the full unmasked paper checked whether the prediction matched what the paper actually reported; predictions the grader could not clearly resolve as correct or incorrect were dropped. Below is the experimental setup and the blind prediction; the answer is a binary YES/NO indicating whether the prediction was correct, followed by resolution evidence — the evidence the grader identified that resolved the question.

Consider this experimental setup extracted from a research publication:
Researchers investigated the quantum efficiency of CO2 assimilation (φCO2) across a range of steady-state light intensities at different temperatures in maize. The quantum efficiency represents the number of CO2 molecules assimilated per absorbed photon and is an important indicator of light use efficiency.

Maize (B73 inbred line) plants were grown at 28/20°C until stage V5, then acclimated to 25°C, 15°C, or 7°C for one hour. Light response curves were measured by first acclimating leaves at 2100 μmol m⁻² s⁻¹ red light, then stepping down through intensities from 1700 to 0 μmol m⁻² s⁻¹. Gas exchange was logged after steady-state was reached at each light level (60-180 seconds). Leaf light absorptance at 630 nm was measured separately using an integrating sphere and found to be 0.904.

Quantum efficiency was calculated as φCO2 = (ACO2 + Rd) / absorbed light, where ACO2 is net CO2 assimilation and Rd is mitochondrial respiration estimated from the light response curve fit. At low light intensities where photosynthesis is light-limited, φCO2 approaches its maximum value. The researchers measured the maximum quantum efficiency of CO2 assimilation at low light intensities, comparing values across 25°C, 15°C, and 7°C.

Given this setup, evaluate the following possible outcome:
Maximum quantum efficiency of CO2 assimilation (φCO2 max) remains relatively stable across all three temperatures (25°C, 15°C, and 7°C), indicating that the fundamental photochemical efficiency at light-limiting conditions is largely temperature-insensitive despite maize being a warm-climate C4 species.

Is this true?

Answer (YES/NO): NO